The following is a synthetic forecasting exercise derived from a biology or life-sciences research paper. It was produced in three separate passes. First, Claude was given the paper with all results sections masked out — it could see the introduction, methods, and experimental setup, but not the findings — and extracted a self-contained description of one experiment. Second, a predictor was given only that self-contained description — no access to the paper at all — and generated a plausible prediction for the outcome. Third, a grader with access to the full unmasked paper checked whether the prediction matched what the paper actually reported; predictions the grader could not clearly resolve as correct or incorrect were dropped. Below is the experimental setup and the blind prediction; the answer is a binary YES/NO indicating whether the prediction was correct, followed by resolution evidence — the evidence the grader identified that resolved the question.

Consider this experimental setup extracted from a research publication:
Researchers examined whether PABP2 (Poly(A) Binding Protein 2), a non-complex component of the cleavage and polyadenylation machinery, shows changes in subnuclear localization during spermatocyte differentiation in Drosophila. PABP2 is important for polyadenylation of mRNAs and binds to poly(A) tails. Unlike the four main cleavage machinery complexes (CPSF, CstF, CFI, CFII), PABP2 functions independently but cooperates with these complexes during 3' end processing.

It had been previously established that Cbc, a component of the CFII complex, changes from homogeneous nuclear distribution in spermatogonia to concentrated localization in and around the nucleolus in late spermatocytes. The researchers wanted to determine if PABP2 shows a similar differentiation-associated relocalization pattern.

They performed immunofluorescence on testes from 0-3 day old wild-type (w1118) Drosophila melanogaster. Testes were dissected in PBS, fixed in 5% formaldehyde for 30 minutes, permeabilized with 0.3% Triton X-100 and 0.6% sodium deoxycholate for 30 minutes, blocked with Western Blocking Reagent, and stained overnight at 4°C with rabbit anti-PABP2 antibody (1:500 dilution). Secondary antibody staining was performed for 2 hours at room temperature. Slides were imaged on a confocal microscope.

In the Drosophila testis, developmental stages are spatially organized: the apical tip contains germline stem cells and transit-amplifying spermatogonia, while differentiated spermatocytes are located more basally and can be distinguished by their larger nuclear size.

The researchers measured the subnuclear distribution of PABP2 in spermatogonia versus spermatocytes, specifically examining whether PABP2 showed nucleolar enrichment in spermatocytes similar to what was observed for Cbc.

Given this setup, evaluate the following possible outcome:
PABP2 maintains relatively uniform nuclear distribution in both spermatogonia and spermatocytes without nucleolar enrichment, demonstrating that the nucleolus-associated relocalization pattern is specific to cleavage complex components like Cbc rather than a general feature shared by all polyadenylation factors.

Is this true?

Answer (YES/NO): YES